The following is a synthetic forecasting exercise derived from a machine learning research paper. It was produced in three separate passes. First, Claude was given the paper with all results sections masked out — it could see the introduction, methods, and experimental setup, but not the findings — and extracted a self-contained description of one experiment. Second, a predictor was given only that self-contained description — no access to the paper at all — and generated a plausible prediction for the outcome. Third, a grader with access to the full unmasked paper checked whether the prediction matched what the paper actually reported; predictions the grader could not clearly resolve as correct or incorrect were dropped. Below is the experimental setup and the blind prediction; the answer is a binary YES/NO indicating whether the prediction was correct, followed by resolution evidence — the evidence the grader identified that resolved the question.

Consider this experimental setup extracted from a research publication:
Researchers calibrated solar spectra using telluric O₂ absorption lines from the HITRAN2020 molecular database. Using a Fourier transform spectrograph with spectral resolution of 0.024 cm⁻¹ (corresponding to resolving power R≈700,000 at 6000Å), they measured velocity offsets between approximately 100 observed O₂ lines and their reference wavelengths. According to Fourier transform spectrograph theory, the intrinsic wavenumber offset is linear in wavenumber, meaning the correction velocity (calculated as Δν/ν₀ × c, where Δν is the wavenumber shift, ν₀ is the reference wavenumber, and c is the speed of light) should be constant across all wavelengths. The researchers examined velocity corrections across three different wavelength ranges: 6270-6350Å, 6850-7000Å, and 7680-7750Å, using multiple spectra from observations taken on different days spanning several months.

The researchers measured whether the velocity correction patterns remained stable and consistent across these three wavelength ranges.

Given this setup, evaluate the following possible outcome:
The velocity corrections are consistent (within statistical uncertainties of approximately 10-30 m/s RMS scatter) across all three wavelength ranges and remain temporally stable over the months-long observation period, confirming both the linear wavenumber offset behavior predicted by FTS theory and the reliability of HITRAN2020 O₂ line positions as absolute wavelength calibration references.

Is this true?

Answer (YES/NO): NO